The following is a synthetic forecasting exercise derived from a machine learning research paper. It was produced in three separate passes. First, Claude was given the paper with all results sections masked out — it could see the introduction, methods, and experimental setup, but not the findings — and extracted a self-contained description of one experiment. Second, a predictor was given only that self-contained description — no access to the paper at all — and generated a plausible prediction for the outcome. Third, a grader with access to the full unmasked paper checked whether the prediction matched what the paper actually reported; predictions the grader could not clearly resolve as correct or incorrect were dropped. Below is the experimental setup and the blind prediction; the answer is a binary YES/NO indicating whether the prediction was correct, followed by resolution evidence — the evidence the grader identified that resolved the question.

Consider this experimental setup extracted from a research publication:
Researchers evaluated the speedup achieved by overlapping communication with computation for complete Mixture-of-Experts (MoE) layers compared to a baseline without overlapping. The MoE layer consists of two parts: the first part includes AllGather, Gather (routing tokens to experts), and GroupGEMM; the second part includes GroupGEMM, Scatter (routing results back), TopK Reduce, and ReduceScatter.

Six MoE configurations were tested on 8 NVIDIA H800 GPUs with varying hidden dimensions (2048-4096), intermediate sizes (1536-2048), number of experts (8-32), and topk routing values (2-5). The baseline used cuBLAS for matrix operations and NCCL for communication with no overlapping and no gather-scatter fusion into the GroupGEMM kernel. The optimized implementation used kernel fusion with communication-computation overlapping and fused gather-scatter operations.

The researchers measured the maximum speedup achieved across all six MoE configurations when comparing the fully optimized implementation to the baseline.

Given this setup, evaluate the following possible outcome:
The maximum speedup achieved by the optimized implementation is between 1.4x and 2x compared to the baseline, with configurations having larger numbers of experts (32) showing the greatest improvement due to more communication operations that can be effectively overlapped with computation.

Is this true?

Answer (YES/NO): NO